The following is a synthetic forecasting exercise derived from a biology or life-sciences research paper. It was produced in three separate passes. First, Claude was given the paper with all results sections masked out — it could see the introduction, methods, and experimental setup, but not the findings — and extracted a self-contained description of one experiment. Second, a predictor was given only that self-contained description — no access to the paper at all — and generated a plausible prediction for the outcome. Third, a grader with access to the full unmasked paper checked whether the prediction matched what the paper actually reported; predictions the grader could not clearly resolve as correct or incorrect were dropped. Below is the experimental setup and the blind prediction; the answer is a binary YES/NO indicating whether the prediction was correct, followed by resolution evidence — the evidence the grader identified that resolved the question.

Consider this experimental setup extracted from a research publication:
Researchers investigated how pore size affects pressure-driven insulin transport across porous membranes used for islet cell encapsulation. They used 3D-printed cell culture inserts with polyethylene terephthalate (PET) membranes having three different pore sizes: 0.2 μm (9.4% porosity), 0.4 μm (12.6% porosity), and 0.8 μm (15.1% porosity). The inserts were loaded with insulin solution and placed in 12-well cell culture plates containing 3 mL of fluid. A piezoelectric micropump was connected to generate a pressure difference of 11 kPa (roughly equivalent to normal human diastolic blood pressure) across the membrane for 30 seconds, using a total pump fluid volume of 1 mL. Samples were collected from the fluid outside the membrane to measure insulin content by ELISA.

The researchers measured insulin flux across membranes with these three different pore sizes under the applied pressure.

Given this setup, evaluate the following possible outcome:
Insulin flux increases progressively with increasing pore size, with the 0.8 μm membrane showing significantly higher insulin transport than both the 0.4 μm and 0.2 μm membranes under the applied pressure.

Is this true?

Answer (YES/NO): NO